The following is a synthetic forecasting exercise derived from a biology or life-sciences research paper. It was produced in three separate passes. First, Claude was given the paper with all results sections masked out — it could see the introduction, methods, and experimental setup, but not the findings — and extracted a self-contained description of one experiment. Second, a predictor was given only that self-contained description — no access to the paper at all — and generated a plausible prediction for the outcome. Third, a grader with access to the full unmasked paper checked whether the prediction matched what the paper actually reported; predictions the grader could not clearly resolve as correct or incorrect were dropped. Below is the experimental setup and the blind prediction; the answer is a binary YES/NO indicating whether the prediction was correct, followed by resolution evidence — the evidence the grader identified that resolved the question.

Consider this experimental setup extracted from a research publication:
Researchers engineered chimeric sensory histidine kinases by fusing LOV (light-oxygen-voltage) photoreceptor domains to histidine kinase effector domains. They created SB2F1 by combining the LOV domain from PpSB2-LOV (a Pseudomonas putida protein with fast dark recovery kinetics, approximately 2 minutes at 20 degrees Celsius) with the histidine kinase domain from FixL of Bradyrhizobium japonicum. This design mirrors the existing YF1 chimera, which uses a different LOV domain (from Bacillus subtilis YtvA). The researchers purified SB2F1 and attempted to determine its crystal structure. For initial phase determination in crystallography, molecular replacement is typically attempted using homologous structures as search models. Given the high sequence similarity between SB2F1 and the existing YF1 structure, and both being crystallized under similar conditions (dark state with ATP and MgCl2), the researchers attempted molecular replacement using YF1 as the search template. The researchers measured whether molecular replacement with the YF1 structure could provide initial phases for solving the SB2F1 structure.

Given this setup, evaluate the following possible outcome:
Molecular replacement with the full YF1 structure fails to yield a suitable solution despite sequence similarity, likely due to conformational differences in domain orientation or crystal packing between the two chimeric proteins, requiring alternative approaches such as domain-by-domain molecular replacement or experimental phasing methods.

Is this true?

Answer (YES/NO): YES